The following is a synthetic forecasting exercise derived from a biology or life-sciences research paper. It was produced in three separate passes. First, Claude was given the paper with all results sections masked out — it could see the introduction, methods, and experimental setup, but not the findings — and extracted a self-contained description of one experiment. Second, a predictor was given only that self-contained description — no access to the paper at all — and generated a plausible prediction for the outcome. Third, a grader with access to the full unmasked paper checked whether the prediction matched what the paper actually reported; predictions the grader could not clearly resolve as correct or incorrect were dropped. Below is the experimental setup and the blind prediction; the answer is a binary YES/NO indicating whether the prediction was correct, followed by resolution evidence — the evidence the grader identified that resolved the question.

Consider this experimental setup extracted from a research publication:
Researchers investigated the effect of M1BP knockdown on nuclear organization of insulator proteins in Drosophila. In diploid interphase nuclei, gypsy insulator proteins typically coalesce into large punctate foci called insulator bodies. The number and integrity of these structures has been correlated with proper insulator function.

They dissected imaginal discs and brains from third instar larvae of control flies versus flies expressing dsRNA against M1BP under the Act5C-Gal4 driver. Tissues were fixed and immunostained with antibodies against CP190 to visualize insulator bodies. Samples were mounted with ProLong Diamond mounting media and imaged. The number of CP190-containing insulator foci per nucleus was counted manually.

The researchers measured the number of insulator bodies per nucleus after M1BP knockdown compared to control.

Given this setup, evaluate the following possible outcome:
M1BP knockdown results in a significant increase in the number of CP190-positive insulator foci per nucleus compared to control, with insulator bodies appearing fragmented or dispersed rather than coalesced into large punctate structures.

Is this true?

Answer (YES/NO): YES